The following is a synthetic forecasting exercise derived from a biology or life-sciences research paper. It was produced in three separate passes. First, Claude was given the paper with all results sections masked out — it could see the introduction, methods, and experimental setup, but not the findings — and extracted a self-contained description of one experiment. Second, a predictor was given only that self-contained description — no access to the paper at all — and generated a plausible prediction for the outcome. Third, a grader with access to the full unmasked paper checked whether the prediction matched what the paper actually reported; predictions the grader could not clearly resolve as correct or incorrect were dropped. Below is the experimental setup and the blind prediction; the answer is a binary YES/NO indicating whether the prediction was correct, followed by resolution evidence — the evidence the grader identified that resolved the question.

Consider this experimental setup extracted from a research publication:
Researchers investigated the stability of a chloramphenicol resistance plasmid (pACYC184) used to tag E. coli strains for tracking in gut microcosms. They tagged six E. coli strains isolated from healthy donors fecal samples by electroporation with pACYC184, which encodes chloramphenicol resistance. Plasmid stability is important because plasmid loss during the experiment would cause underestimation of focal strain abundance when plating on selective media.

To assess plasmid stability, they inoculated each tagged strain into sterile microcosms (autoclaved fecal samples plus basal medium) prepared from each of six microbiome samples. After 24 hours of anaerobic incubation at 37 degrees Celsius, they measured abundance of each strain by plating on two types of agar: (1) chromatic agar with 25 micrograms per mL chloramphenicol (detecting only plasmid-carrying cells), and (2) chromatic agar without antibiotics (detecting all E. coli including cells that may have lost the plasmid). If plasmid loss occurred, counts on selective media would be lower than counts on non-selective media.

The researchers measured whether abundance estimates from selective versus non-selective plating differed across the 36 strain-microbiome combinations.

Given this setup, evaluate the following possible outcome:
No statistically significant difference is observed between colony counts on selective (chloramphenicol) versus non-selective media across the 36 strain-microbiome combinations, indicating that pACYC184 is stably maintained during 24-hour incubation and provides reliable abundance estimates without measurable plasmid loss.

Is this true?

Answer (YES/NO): YES